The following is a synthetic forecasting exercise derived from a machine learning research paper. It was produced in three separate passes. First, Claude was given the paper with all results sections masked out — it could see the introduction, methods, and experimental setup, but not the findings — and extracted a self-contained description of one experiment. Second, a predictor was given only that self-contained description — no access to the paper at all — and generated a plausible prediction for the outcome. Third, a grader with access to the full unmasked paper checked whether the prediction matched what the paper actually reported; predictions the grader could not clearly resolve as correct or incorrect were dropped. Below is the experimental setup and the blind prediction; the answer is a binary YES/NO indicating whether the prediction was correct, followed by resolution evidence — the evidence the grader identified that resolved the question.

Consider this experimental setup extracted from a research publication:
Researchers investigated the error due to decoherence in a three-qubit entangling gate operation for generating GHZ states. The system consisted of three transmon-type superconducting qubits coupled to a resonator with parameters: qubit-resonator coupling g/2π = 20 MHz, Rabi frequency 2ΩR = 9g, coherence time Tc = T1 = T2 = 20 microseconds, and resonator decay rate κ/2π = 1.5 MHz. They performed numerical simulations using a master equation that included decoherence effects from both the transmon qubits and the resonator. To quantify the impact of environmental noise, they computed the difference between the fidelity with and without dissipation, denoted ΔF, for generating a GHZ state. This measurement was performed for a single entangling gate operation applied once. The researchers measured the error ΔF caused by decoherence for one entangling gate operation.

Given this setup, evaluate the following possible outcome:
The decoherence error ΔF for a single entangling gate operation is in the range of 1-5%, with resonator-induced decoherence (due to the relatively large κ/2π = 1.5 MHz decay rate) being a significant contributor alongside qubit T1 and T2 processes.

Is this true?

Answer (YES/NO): NO